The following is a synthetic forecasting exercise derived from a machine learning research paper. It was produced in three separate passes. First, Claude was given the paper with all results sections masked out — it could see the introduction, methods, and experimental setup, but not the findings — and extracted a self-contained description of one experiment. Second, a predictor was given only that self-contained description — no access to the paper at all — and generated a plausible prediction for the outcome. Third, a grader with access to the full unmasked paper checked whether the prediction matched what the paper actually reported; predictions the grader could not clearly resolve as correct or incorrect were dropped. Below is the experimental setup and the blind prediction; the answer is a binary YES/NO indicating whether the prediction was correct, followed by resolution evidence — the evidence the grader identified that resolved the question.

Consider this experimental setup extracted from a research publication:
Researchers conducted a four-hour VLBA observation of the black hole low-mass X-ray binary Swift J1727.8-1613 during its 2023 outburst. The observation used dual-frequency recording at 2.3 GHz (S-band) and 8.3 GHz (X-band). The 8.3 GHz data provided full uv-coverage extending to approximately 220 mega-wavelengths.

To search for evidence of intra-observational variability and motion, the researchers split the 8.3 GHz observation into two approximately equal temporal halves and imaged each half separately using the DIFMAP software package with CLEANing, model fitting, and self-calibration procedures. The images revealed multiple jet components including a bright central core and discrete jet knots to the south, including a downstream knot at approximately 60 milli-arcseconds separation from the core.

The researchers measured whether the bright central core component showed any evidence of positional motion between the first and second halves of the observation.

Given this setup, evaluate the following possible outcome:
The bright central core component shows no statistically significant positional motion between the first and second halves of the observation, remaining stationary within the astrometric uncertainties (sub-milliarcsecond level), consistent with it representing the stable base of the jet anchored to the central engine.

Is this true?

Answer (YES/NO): YES